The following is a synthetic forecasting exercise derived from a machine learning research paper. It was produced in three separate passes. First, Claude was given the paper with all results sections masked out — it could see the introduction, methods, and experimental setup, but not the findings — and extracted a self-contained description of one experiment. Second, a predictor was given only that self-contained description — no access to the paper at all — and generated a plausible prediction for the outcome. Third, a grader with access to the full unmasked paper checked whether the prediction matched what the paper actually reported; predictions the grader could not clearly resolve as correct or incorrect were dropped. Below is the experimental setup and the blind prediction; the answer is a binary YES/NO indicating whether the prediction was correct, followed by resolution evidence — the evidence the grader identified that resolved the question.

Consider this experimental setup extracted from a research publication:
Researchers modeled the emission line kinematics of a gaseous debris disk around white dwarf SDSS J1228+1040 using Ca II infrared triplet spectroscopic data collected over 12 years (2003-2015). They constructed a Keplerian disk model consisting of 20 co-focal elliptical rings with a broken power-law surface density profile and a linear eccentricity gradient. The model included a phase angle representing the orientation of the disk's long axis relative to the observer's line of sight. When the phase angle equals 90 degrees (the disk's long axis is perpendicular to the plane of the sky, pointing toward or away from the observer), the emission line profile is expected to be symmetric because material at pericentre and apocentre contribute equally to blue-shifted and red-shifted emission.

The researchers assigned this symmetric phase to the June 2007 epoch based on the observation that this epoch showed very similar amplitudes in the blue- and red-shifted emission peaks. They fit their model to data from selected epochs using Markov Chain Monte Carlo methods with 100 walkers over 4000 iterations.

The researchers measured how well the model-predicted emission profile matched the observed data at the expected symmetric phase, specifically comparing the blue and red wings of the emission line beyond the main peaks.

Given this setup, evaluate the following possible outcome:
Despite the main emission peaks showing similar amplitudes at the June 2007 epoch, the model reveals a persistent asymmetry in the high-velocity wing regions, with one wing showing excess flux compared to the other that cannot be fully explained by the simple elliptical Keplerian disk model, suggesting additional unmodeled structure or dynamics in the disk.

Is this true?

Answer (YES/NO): YES